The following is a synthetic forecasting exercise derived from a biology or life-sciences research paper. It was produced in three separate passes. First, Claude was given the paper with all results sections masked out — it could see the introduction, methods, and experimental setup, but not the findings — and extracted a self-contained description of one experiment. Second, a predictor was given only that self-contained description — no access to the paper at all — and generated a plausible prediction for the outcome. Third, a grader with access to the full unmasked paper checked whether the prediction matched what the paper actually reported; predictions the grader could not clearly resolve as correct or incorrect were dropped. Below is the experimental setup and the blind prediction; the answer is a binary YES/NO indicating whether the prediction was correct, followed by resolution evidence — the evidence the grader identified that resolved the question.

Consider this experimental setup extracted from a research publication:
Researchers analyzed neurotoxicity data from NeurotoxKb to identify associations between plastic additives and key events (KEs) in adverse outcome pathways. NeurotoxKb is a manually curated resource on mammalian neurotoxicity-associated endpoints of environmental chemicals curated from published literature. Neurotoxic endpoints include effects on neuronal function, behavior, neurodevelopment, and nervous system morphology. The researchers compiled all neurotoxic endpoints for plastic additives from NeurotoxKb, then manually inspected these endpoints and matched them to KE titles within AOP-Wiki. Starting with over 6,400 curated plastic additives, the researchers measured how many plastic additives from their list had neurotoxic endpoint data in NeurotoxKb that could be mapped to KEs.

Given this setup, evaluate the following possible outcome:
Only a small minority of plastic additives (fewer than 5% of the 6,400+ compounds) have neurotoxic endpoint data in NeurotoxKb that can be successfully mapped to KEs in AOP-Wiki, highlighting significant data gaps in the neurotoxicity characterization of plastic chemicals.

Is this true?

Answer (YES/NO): YES